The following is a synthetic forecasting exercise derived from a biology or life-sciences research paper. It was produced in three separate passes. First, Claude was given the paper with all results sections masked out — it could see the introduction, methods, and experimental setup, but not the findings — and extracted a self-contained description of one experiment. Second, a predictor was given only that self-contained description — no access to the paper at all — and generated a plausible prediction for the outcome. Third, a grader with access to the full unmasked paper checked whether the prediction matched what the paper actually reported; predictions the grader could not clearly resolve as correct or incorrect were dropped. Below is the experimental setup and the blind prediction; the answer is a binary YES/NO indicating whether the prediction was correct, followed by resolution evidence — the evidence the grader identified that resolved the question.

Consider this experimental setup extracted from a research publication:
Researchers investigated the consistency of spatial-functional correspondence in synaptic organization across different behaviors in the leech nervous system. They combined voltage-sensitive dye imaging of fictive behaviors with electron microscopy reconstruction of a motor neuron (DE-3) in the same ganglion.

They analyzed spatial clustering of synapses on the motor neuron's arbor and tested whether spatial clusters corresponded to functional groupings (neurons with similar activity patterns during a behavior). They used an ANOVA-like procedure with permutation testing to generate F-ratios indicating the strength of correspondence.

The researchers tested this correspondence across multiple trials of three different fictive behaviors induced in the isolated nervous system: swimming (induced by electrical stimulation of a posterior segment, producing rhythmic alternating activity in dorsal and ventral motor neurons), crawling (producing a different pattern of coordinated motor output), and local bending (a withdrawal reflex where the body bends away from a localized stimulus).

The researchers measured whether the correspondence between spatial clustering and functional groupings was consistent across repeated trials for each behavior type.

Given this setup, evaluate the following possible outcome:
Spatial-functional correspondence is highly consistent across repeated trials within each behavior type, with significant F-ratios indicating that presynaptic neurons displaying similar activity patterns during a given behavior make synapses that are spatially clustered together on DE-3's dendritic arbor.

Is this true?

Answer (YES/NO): NO